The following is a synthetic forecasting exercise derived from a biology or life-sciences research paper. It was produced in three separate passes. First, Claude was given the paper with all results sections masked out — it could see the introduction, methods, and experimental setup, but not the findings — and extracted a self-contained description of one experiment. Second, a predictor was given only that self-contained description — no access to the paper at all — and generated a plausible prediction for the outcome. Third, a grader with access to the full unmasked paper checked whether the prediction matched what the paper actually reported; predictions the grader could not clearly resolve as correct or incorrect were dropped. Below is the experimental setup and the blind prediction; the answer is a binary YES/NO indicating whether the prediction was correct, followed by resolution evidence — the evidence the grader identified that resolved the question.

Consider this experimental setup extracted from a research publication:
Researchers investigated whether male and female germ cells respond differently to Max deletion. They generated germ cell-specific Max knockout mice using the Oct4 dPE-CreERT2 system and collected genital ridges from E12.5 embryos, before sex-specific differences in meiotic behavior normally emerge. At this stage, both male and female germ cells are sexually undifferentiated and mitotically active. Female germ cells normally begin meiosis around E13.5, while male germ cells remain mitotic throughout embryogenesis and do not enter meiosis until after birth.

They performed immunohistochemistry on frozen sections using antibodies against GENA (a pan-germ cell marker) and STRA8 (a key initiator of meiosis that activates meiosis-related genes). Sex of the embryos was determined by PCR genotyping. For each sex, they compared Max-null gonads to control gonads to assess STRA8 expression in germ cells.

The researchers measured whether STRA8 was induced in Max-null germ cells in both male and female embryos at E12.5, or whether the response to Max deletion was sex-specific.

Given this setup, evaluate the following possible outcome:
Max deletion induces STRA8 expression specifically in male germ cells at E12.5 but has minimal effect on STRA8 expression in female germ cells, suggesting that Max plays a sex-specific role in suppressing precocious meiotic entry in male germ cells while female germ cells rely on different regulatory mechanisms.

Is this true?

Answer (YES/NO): NO